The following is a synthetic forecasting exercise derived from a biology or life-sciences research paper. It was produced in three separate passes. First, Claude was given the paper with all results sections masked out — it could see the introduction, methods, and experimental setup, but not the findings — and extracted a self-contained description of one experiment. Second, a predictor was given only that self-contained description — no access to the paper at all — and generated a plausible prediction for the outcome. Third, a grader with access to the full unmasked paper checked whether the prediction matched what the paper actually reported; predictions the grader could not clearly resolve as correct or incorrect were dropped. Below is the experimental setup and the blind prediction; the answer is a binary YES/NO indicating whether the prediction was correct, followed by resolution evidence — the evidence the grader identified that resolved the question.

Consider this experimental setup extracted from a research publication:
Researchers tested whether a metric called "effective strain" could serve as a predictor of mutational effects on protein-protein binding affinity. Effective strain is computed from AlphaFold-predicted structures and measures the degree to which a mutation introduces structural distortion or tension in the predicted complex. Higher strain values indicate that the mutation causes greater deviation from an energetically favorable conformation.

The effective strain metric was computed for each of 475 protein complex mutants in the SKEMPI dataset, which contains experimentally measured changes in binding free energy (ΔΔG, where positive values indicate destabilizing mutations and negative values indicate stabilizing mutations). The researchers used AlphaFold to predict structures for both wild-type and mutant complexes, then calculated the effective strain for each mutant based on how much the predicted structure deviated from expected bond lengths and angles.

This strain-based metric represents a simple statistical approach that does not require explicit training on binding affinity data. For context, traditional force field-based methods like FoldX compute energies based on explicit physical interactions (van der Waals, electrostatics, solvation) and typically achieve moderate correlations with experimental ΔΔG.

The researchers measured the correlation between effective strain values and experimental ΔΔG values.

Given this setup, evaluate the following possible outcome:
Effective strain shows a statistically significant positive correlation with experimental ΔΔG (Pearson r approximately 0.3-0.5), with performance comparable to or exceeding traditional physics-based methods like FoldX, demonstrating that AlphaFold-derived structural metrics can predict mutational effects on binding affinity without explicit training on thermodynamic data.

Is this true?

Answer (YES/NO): NO